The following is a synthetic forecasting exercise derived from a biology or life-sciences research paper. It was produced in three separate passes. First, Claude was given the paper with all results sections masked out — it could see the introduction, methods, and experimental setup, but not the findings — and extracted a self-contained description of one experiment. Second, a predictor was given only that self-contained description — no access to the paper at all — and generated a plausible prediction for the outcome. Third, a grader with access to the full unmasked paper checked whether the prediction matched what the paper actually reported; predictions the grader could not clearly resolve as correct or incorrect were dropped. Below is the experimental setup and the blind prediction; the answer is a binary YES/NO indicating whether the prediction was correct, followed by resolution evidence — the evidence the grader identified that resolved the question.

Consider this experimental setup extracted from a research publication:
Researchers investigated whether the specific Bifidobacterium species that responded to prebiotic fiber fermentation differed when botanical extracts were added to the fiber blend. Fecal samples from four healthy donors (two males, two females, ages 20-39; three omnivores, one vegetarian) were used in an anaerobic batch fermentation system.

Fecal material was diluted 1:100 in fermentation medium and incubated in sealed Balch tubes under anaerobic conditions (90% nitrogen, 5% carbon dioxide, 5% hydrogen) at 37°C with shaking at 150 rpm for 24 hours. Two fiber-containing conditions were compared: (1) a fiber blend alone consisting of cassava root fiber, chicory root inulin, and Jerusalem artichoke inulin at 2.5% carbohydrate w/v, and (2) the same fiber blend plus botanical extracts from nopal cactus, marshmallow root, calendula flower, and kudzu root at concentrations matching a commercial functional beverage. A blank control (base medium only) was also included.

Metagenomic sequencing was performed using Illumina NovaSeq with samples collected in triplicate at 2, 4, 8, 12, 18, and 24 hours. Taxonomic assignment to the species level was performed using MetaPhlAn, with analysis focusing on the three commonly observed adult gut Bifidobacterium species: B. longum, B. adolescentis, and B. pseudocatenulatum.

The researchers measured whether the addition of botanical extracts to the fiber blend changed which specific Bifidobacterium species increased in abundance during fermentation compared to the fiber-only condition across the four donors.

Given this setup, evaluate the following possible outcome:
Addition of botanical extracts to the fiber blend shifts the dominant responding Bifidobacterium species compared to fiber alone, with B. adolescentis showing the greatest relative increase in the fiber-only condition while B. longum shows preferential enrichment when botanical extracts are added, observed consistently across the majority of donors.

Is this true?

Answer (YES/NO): NO